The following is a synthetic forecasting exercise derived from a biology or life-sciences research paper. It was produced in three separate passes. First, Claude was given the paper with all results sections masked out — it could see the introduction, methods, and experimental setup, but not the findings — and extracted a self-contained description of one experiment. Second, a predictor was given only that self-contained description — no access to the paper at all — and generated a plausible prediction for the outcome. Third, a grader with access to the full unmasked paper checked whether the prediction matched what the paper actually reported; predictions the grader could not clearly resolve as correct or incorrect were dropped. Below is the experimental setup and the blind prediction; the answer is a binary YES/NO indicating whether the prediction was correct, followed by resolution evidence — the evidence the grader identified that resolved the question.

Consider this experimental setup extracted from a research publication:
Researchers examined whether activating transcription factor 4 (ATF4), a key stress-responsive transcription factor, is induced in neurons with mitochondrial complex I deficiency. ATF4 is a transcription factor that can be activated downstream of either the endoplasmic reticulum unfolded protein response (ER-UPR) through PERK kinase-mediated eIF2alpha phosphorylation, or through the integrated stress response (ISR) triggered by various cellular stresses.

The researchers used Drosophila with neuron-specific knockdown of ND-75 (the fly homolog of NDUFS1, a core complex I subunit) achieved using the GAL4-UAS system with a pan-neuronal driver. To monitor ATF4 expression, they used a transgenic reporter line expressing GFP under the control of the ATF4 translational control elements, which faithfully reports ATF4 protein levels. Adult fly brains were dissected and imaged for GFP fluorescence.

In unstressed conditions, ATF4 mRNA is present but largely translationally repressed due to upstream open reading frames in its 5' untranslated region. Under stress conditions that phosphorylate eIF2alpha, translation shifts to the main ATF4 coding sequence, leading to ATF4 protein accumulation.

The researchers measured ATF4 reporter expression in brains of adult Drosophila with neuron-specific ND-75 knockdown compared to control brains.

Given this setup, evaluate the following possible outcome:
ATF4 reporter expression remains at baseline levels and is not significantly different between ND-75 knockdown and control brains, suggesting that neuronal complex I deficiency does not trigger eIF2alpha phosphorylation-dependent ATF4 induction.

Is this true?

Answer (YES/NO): NO